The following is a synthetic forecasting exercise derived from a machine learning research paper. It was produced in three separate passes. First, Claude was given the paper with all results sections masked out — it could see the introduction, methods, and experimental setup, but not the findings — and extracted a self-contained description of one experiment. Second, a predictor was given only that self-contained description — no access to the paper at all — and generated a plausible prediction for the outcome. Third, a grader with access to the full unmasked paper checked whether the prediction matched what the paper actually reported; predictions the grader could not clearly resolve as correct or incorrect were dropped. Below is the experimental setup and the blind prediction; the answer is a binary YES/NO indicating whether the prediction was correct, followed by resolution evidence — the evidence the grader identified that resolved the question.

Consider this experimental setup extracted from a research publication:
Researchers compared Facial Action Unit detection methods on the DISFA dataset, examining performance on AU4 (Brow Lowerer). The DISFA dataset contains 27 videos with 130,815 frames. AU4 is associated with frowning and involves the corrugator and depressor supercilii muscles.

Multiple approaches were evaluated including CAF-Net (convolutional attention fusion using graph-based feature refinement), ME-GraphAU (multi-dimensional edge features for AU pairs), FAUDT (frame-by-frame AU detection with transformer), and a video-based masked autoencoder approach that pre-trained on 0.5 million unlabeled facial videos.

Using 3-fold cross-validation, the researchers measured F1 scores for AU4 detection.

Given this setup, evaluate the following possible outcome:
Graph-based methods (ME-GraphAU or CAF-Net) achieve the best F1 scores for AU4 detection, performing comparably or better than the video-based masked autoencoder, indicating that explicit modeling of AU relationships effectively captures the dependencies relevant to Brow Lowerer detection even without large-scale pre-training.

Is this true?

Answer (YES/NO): YES